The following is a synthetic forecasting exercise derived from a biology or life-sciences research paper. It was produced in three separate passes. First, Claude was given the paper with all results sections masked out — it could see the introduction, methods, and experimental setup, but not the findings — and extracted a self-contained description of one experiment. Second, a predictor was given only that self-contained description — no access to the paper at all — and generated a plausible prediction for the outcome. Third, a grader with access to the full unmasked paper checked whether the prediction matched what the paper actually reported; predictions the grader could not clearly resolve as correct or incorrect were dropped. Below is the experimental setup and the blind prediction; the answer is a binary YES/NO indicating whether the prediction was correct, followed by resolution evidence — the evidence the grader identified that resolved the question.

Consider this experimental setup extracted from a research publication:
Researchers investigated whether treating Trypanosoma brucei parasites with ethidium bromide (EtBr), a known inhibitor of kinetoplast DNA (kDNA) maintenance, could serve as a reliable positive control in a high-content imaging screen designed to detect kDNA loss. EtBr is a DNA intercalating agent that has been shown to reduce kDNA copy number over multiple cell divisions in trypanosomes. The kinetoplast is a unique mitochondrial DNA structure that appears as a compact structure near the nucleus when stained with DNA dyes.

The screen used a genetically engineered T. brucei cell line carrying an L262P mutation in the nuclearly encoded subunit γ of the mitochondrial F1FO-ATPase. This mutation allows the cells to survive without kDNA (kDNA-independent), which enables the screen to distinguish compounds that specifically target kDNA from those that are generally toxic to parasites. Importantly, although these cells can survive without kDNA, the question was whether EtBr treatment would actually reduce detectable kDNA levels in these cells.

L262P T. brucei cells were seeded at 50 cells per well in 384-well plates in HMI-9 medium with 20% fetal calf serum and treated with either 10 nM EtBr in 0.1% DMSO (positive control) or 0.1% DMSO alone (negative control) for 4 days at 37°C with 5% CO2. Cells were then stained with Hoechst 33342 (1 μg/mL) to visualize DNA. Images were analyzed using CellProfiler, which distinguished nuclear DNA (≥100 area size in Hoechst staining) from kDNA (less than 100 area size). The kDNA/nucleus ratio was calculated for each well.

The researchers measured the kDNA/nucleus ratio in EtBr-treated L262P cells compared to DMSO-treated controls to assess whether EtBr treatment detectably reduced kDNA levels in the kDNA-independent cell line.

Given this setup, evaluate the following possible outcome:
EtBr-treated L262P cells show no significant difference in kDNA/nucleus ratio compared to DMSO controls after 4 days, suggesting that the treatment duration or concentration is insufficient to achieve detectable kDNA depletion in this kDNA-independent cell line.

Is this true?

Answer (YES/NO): NO